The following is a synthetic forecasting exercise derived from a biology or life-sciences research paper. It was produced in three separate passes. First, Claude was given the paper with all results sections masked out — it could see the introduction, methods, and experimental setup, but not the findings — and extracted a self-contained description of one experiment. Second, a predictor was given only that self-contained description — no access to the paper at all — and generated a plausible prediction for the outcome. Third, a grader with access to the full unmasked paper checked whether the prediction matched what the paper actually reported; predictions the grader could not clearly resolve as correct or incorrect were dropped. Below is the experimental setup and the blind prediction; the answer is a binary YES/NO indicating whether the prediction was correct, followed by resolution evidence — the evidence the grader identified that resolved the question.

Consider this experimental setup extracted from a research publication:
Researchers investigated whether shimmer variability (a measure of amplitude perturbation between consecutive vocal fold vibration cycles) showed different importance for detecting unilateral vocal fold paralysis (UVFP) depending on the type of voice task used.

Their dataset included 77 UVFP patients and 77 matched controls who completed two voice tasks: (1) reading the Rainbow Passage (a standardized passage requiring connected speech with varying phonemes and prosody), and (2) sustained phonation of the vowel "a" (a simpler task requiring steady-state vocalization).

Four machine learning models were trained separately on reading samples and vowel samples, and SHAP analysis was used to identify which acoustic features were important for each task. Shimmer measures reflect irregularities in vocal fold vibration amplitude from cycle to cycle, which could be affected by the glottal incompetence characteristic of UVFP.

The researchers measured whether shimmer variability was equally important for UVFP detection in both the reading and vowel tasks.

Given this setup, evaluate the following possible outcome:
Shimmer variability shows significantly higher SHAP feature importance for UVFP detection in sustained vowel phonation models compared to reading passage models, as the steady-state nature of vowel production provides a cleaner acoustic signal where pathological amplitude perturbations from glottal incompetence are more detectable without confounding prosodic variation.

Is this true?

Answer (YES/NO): NO